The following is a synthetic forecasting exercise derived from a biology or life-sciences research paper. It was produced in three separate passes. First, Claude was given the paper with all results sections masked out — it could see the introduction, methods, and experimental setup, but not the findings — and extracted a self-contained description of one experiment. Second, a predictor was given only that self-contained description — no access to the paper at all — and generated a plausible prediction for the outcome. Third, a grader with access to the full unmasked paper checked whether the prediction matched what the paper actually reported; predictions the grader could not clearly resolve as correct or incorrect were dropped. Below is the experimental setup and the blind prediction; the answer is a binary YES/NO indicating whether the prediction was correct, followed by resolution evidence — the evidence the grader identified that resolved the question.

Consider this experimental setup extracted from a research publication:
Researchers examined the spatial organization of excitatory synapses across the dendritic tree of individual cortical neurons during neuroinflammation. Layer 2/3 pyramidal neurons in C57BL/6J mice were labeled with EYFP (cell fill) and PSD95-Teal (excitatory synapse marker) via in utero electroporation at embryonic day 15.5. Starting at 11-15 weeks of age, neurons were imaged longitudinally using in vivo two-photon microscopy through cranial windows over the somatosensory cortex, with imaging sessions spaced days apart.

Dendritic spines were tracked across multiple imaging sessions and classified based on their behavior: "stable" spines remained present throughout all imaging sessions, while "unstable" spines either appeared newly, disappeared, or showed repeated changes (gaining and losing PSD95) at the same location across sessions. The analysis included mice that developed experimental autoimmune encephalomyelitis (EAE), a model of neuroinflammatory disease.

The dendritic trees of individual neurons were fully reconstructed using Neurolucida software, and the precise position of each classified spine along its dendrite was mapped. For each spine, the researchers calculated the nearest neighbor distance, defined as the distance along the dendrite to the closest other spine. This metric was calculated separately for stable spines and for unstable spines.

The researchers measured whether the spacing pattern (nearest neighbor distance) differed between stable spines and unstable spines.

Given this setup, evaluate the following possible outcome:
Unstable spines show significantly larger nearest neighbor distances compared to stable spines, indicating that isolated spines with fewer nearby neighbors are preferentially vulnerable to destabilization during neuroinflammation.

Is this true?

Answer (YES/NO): NO